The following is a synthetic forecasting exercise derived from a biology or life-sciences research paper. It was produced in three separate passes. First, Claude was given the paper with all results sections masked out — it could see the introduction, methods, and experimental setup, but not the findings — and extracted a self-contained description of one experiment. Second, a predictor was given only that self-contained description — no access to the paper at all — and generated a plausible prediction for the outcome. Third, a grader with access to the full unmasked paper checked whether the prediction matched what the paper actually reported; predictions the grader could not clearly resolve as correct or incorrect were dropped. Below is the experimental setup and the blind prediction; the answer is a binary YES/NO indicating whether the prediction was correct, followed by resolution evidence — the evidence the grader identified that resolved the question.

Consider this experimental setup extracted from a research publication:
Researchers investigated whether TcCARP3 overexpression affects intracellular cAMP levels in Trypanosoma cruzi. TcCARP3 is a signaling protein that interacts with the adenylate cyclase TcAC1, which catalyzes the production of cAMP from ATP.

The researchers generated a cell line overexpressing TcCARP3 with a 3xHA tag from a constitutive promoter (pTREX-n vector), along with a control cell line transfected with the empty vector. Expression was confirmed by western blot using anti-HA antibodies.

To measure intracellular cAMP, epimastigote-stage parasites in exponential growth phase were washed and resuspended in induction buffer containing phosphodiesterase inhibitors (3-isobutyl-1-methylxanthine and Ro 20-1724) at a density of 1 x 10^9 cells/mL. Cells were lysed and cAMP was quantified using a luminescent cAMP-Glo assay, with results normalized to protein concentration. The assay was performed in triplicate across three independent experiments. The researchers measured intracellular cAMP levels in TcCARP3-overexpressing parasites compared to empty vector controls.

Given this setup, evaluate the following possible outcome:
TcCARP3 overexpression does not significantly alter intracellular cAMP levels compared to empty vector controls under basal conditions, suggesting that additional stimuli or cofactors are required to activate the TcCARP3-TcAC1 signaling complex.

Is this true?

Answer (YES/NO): NO